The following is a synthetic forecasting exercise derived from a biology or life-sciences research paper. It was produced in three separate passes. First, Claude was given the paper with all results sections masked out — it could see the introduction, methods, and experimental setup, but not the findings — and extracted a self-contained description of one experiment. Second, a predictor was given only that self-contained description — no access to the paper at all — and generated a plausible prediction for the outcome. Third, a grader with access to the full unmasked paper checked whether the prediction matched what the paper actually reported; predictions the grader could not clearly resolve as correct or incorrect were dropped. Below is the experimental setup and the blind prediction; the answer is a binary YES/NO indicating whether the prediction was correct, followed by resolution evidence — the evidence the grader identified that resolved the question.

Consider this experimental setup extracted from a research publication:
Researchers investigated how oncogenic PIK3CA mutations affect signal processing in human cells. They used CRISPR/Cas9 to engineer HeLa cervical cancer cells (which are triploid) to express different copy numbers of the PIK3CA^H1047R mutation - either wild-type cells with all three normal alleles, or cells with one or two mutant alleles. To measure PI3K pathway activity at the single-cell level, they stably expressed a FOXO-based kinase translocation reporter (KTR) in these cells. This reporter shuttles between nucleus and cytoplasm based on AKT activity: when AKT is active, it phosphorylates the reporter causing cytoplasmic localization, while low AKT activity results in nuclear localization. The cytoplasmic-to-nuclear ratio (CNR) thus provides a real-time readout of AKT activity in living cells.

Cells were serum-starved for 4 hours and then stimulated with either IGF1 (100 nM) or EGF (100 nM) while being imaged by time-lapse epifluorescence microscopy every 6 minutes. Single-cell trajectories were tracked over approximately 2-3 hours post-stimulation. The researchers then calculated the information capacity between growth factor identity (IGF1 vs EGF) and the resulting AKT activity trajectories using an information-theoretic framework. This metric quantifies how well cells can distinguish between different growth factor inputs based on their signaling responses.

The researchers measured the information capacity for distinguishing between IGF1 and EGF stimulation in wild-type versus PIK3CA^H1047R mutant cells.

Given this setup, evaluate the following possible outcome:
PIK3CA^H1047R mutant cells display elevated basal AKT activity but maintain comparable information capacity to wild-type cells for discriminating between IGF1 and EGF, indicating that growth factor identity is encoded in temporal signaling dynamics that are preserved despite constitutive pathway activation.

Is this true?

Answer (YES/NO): NO